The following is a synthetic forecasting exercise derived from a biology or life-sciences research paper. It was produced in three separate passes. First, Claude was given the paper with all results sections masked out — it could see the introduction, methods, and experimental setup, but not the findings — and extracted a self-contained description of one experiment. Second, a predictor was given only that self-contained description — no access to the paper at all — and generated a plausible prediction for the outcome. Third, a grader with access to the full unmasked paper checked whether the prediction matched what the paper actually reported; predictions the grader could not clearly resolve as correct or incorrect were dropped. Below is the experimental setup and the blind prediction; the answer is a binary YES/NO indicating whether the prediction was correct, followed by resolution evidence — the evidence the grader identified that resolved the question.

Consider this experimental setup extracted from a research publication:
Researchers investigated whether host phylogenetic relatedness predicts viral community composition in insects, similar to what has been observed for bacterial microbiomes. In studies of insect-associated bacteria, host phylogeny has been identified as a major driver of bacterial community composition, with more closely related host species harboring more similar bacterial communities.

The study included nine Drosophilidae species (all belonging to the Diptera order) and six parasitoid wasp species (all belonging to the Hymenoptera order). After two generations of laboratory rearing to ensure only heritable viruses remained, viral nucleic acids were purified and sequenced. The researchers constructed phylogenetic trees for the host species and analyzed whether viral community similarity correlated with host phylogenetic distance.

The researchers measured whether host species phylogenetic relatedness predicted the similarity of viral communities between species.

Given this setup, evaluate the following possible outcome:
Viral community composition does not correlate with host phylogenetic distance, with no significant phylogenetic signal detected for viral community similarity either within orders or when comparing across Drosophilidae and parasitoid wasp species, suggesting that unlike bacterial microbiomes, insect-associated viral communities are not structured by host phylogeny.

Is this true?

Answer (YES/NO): YES